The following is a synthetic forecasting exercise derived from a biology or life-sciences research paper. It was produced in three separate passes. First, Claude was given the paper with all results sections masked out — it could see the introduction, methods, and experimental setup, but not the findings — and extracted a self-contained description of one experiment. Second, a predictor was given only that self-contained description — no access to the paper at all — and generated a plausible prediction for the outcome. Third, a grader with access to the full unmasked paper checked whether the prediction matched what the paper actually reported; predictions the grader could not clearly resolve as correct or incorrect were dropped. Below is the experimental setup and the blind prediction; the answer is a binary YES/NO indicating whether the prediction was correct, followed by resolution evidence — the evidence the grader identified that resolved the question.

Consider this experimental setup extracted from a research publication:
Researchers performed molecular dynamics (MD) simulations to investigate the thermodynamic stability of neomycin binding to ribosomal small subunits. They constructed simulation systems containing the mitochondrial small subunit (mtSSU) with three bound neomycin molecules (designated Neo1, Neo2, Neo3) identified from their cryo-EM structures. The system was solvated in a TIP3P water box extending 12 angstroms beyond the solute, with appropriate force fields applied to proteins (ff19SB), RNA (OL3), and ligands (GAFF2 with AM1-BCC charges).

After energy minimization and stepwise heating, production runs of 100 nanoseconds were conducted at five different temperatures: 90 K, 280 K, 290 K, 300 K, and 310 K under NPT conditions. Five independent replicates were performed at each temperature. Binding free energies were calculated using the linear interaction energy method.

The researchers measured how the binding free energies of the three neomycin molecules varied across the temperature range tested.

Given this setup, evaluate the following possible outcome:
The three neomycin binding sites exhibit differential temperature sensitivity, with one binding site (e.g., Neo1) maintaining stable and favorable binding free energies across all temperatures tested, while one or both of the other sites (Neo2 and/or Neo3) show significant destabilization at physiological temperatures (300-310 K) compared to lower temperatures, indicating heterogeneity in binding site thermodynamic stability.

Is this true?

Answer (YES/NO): NO